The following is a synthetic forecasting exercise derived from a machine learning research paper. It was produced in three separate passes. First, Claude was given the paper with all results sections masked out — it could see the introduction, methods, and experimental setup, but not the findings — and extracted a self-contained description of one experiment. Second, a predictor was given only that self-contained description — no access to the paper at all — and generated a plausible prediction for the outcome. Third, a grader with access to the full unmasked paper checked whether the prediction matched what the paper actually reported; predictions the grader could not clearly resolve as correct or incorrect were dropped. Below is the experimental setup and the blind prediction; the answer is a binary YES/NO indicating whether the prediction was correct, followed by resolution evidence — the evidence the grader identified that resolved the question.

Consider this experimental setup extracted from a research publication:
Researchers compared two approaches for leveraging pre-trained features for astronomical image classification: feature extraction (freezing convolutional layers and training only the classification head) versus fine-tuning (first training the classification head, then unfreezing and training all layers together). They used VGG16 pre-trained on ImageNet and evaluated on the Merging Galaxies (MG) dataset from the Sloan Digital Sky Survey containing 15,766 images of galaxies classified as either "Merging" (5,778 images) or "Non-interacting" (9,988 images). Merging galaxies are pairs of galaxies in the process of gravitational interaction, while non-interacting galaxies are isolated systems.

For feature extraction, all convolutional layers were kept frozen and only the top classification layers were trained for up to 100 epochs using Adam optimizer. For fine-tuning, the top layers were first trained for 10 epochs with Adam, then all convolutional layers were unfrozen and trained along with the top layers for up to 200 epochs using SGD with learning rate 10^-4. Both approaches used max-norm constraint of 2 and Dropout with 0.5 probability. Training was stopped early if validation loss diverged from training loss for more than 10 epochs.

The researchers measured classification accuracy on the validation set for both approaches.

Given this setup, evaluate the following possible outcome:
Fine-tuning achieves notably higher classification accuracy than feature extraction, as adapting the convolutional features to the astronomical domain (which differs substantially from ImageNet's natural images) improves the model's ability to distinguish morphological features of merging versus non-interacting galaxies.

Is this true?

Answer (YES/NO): YES